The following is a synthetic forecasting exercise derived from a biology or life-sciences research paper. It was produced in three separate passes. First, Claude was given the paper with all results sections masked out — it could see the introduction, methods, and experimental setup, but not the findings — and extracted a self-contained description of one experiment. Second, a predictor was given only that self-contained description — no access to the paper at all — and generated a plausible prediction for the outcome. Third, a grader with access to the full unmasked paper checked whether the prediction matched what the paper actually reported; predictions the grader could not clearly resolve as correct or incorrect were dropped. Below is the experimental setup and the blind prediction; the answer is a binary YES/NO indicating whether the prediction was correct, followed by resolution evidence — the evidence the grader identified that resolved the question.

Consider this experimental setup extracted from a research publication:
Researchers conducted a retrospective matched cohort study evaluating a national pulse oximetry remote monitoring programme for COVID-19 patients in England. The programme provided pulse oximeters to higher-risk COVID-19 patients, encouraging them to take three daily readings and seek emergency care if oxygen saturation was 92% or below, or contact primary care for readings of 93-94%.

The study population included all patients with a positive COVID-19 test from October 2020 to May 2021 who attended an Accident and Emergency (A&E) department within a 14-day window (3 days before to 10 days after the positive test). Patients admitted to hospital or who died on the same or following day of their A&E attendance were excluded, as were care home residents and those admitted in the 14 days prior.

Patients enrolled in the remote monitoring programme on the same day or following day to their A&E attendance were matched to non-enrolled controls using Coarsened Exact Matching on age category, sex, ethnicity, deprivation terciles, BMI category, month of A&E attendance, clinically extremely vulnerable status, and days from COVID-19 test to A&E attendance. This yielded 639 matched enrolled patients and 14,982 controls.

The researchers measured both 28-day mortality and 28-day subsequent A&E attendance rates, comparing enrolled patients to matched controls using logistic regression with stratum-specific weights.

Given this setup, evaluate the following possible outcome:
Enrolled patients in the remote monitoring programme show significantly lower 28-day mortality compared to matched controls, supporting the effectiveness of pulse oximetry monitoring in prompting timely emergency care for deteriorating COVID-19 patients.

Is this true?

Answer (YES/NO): YES